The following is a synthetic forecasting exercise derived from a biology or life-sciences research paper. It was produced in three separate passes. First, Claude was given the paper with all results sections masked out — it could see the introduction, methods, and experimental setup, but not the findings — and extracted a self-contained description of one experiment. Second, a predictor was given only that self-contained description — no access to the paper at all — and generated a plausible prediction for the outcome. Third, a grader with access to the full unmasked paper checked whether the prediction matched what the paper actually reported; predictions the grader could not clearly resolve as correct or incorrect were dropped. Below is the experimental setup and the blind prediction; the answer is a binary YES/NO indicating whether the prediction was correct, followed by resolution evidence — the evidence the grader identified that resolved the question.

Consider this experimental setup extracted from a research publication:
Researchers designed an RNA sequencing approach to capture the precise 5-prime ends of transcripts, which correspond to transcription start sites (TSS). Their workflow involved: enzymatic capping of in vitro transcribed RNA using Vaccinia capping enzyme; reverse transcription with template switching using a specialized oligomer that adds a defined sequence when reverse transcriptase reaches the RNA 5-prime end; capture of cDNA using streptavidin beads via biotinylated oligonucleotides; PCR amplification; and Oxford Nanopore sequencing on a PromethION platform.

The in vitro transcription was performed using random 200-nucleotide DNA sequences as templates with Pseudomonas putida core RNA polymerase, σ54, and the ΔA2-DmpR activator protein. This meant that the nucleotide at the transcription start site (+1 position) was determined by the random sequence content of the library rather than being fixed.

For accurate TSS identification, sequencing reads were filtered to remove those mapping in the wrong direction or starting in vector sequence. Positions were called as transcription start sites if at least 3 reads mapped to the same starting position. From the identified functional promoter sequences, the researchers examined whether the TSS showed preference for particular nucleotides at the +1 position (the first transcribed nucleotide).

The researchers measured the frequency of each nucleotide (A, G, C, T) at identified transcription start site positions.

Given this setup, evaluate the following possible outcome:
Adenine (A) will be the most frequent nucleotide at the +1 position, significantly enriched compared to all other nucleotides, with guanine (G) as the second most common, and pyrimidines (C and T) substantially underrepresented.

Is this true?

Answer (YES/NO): NO